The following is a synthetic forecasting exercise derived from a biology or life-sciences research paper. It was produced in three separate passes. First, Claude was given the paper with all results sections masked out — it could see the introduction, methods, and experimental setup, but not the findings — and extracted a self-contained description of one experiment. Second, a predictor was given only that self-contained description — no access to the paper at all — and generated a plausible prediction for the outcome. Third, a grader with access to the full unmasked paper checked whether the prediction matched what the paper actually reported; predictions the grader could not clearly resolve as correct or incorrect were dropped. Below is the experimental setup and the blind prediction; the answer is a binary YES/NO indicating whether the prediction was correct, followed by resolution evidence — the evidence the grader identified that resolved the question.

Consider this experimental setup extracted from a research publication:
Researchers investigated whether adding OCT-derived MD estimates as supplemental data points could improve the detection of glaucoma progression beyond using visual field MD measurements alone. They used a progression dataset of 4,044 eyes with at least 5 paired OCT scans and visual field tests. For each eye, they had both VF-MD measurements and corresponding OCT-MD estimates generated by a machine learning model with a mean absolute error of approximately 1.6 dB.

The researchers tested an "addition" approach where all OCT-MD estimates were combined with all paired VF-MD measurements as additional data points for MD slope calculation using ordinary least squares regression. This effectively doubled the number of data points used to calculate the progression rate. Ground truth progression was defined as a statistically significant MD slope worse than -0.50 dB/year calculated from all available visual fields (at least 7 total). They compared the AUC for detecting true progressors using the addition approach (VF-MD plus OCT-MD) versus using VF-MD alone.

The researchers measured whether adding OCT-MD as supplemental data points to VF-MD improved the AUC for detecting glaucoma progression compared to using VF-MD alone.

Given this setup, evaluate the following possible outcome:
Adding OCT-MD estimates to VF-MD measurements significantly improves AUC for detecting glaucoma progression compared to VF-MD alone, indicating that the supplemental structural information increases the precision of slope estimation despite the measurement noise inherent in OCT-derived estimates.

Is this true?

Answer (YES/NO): NO